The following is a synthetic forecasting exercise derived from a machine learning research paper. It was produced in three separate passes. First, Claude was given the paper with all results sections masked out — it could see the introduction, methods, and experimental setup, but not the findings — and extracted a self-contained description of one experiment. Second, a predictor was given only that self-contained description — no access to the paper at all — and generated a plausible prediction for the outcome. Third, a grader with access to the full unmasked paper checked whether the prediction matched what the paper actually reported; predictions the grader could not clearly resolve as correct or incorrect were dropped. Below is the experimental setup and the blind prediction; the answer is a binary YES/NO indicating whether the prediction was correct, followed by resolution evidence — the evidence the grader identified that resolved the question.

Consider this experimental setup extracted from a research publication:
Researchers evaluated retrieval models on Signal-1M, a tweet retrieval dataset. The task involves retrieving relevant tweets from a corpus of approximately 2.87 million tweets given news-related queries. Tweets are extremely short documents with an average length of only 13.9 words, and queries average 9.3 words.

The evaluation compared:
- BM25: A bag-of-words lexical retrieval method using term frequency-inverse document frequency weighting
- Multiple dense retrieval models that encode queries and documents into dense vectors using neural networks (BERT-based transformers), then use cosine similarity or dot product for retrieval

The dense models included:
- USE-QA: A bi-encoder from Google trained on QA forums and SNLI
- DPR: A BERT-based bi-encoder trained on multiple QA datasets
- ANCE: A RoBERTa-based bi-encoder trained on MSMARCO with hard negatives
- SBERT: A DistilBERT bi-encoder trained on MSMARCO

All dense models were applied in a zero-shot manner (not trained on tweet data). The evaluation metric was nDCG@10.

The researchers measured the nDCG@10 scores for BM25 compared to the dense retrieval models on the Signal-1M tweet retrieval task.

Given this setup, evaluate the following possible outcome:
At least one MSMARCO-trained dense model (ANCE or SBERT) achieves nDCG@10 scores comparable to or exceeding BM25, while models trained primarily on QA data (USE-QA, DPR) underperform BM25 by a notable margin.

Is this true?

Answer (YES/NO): NO